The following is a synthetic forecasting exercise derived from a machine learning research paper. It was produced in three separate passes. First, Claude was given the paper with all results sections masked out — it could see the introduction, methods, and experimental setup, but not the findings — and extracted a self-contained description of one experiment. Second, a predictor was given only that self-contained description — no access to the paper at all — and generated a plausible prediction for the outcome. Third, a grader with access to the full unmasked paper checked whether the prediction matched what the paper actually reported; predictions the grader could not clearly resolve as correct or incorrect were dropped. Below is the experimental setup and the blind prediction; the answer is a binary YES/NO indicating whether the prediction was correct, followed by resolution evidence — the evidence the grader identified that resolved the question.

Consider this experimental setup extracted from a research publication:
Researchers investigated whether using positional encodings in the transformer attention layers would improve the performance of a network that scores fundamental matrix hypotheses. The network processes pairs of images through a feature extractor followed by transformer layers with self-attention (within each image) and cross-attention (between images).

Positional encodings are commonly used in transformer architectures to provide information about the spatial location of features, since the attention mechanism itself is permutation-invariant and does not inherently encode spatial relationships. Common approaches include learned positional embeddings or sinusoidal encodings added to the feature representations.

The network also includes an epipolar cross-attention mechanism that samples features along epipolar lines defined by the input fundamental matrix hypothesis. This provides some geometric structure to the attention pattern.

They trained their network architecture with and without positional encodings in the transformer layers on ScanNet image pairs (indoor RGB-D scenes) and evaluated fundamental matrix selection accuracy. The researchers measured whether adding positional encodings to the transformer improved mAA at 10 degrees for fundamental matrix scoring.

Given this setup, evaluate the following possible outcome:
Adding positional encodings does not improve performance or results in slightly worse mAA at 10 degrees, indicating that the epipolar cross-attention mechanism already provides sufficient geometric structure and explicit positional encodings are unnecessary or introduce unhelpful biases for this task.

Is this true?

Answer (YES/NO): YES